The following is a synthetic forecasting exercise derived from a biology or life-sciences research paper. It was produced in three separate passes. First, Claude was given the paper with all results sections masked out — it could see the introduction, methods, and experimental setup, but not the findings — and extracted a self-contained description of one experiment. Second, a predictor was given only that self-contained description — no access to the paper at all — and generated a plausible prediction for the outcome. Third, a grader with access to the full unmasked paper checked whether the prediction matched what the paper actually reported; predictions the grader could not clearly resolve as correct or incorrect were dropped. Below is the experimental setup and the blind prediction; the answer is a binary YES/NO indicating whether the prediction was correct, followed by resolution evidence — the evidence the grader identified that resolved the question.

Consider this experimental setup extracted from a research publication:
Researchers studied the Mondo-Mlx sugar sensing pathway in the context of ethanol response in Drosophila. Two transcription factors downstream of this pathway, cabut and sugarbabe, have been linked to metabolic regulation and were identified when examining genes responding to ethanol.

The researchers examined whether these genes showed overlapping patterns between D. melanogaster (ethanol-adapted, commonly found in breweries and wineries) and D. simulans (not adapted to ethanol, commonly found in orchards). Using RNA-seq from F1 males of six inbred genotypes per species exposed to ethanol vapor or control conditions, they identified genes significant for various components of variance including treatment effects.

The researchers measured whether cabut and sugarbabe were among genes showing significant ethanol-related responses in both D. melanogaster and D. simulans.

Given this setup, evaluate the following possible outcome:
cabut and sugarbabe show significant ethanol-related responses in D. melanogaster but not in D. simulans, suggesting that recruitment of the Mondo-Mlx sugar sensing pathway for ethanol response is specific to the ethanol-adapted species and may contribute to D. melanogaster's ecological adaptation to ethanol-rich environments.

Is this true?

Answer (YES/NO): NO